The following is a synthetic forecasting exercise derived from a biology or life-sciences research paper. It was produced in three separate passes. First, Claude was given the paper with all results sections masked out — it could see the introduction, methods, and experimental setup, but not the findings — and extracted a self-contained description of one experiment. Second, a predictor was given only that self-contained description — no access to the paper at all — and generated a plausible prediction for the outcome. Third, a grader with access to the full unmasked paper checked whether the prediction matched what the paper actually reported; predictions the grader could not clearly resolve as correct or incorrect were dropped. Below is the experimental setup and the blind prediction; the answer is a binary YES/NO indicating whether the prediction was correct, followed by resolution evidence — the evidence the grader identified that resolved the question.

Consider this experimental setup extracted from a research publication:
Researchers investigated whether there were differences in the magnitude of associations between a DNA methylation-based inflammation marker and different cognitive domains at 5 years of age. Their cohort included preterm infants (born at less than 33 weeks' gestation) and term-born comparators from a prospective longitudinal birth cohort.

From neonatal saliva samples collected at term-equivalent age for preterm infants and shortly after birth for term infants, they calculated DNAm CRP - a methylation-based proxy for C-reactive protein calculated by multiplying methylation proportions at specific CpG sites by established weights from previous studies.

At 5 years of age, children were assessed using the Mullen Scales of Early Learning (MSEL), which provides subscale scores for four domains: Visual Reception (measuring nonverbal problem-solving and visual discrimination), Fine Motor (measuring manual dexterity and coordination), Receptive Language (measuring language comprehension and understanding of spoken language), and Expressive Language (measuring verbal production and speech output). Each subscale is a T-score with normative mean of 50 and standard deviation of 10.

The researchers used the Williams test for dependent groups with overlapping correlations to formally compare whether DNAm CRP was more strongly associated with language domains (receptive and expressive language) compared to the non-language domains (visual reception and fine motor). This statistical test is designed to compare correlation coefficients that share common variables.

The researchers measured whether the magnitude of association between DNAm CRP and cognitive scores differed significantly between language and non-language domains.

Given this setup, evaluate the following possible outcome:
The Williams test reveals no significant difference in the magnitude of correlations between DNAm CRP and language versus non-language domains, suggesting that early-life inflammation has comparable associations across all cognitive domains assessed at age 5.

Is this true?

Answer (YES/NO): NO